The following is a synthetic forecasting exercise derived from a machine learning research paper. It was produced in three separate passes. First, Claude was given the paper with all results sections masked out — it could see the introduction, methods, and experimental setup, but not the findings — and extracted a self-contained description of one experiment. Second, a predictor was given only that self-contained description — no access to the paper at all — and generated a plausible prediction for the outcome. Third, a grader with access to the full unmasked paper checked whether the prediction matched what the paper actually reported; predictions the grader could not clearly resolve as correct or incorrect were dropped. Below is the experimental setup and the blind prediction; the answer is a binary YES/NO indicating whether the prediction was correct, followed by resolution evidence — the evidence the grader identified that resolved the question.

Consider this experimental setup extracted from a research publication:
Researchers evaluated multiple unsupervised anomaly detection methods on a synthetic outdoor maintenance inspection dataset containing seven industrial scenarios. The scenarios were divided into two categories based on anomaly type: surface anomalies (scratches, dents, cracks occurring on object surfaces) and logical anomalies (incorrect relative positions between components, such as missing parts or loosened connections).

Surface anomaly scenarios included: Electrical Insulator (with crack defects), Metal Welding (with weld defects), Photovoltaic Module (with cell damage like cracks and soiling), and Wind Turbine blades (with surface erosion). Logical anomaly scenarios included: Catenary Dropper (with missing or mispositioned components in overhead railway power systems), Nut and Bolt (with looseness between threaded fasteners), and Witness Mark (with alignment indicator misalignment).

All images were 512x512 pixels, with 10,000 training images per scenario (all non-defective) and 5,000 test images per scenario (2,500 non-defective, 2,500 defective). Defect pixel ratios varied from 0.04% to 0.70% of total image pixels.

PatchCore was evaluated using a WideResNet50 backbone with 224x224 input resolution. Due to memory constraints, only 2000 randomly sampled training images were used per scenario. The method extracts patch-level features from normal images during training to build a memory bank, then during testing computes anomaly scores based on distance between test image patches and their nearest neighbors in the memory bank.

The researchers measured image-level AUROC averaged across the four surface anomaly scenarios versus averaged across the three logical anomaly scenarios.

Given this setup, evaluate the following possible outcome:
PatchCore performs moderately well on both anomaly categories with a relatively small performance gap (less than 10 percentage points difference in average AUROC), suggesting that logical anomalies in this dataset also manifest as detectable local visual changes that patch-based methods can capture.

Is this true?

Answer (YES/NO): YES